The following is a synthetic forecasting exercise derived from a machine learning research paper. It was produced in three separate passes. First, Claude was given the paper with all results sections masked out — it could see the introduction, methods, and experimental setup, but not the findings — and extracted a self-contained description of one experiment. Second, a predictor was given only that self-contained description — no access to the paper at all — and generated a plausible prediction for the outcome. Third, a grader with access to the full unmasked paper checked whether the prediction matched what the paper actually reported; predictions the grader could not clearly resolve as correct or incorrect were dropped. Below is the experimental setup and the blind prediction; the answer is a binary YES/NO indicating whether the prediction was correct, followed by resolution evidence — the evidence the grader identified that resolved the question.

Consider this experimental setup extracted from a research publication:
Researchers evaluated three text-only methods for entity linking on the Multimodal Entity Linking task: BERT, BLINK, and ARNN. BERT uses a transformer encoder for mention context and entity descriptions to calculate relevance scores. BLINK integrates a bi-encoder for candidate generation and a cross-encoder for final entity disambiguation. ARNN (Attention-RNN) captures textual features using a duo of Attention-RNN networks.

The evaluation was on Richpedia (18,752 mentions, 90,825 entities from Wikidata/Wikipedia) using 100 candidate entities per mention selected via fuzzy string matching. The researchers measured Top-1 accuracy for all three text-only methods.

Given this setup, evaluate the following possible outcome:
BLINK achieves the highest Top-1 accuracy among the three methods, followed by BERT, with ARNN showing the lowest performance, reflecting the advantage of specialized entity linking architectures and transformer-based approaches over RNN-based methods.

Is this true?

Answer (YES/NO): NO